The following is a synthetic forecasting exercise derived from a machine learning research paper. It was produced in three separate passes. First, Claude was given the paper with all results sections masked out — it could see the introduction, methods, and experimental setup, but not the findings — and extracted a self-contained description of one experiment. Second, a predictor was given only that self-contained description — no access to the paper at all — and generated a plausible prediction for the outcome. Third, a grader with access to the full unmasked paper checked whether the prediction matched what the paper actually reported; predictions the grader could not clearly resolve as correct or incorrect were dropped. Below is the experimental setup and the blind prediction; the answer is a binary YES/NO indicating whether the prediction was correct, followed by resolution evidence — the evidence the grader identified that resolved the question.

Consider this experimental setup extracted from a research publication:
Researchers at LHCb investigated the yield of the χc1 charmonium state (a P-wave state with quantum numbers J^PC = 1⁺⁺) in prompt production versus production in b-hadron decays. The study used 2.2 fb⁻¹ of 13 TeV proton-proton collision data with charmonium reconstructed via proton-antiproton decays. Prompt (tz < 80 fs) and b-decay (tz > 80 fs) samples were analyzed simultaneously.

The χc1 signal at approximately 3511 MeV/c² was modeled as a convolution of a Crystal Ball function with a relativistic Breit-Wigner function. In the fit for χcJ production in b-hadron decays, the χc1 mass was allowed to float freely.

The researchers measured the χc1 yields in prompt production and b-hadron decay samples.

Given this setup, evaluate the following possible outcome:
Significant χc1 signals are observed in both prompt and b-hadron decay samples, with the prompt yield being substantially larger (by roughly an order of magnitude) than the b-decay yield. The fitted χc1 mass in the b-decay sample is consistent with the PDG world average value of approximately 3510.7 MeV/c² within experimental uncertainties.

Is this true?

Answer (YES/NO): NO